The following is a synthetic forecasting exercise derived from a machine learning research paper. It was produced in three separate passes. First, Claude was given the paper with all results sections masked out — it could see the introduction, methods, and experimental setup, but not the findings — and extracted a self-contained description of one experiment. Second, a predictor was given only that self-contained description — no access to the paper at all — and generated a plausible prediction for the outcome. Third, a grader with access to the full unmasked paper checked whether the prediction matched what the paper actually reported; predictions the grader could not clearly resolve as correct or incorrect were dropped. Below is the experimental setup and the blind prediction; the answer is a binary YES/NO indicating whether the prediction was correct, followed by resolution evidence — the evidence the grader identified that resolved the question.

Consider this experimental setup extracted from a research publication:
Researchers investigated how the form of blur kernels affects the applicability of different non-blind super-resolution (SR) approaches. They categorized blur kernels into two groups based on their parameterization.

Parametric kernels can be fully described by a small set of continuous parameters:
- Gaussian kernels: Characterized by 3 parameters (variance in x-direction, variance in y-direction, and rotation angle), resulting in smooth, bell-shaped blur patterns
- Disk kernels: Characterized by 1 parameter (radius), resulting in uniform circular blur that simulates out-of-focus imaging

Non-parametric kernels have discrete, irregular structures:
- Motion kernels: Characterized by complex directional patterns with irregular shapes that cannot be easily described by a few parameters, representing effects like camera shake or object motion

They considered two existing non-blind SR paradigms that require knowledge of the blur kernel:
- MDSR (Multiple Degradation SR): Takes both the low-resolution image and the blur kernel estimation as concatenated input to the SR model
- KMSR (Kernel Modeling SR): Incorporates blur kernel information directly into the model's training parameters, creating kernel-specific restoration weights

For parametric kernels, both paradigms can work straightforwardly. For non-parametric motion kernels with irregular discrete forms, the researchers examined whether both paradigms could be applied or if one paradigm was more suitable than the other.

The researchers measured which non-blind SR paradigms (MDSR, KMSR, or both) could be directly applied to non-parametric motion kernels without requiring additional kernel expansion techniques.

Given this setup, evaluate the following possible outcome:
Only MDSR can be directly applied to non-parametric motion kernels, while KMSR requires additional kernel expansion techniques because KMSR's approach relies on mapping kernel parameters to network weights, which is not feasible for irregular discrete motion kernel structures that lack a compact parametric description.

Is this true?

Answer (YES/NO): YES